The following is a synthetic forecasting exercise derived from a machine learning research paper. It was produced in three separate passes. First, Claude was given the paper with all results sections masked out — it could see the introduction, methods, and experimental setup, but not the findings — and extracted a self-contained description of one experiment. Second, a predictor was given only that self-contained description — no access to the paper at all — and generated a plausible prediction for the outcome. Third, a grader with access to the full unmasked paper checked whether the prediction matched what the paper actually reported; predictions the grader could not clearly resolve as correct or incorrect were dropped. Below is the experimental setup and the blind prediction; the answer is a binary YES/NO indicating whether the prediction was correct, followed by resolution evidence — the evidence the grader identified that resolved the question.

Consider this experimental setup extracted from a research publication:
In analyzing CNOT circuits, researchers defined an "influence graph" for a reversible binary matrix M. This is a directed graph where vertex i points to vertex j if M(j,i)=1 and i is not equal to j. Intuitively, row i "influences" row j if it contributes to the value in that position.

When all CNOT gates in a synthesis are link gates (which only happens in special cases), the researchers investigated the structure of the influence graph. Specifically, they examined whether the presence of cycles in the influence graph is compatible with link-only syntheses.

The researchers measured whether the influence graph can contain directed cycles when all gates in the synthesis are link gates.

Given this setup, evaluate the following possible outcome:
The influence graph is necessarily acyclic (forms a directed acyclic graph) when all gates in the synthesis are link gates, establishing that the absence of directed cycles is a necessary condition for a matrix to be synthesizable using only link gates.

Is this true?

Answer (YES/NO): YES